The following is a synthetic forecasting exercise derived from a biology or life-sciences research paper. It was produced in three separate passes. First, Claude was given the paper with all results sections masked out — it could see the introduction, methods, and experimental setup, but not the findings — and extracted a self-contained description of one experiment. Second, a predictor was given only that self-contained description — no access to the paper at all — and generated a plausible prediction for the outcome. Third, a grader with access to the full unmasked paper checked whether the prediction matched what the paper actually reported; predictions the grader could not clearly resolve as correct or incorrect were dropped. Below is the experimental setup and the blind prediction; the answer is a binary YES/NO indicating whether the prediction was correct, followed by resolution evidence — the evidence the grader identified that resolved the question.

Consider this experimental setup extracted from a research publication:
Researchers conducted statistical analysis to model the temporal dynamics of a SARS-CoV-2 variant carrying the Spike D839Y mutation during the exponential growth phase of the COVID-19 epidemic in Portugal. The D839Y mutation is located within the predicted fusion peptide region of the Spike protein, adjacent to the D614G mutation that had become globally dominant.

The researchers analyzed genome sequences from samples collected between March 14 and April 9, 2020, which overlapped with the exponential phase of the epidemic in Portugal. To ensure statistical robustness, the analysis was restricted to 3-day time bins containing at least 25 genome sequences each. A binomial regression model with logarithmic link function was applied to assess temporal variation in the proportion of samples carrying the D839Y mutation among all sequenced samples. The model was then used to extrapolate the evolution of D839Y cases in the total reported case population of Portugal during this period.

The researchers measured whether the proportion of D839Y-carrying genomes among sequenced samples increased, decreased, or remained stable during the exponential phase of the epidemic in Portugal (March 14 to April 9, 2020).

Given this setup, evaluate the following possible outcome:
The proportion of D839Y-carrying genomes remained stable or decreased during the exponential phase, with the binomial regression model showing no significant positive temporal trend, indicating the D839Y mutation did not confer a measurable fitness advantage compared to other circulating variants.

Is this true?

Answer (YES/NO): NO